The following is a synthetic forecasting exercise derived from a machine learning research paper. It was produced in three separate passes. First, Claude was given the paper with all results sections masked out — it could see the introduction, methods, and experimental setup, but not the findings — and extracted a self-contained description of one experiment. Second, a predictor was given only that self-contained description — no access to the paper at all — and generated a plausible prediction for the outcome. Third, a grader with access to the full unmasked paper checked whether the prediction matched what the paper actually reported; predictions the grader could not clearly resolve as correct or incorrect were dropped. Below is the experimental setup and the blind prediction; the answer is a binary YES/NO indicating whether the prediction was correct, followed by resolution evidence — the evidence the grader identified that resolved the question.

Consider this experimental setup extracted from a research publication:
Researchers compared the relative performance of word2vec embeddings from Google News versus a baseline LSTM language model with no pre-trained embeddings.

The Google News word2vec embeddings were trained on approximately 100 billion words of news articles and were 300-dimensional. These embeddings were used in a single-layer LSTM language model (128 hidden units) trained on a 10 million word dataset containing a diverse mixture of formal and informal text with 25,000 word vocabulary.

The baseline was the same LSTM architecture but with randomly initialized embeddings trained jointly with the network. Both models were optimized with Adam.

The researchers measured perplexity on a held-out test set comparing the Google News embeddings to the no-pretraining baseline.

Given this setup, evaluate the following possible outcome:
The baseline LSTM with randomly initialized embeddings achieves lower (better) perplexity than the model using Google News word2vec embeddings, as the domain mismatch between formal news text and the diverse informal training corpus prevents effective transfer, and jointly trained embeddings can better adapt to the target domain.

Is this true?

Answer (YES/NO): YES